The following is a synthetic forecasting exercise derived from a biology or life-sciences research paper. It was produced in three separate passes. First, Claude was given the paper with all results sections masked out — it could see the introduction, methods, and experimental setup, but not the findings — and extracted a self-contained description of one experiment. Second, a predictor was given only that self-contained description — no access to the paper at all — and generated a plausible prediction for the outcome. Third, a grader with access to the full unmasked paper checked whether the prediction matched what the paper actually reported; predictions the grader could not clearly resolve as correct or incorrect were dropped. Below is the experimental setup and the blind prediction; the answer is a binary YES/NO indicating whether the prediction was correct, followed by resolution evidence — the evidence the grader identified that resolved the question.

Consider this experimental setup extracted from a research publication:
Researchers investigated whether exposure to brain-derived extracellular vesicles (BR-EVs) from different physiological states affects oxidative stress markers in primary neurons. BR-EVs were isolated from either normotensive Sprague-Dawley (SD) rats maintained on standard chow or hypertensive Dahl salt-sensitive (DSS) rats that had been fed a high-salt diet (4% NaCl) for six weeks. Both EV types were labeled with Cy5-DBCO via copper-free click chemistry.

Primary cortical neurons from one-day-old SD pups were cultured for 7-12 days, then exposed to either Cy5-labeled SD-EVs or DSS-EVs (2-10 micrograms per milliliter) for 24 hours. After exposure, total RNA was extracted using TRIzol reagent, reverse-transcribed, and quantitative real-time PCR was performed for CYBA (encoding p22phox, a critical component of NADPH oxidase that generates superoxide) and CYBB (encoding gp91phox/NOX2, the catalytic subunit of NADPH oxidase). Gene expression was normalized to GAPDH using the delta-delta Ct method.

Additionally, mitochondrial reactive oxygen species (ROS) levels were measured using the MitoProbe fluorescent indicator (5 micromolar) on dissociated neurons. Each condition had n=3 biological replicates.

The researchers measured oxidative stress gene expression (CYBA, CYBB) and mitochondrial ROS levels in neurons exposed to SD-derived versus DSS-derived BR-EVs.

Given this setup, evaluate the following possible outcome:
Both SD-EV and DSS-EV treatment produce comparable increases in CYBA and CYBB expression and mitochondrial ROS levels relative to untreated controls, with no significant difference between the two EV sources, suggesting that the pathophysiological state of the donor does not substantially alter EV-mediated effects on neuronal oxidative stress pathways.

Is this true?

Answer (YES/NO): NO